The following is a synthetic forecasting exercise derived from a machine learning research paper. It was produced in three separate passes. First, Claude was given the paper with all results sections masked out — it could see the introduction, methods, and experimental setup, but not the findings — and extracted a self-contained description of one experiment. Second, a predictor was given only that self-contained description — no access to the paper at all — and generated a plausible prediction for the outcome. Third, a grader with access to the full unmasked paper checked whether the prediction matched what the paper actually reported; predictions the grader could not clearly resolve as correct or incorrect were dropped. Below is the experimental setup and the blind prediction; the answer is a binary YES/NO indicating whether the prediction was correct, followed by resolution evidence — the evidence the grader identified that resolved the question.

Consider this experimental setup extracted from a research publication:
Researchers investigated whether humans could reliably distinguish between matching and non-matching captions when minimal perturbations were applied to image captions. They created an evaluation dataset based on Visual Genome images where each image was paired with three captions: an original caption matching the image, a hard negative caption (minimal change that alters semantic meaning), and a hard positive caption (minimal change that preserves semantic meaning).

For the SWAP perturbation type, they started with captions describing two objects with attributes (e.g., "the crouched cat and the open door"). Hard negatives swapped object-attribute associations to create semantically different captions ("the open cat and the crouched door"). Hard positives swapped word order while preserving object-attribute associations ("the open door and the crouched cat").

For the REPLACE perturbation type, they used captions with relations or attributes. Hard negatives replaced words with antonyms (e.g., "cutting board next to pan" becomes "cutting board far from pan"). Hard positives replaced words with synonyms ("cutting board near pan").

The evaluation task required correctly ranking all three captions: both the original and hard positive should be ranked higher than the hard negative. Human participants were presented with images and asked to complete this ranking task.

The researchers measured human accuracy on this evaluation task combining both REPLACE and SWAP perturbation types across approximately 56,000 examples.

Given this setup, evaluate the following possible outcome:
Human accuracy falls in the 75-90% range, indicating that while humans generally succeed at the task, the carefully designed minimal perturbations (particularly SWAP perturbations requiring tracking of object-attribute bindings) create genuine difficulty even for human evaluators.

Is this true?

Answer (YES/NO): NO